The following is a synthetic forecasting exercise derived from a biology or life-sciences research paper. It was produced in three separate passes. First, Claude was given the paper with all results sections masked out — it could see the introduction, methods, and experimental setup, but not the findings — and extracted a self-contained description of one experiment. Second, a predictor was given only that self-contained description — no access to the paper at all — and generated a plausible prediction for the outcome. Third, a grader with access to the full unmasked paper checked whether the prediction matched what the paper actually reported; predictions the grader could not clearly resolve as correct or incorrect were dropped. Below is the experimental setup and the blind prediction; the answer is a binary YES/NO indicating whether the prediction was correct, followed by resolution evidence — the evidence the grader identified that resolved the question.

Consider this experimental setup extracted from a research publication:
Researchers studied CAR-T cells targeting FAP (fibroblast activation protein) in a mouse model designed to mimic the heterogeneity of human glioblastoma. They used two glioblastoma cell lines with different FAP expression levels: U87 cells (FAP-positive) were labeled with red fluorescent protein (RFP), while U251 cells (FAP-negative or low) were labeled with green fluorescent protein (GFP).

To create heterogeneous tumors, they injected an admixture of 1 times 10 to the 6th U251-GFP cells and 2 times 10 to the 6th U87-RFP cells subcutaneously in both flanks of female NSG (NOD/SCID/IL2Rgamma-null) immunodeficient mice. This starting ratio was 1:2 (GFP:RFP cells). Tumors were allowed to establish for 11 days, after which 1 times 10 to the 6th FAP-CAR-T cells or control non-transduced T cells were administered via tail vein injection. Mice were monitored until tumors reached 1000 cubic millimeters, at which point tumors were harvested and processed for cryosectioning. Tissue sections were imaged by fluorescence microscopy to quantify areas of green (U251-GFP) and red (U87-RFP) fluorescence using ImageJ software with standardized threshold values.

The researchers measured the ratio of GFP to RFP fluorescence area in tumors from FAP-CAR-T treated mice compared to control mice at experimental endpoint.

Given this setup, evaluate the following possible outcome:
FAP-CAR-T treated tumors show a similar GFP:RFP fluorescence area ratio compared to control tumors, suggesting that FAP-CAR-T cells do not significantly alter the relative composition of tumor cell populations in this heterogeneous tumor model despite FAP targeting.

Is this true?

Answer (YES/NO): NO